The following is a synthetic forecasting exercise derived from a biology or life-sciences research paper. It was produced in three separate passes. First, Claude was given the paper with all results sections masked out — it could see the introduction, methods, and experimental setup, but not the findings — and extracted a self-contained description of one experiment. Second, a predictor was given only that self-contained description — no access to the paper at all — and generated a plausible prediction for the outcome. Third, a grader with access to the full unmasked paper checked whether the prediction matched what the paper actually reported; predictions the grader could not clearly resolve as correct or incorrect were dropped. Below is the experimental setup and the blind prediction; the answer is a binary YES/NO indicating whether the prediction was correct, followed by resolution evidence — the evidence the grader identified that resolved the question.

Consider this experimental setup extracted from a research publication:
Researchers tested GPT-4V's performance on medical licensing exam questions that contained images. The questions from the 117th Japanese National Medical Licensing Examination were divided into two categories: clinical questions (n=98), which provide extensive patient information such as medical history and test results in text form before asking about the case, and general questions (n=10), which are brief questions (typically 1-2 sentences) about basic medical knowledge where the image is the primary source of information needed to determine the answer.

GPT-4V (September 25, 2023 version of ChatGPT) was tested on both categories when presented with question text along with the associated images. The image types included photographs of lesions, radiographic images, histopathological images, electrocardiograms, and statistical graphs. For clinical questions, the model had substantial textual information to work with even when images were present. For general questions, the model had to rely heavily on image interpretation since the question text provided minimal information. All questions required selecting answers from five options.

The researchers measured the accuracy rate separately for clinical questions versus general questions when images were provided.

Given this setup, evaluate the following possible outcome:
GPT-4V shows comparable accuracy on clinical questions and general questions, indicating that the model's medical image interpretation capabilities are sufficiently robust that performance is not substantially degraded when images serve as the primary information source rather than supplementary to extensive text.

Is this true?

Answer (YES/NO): NO